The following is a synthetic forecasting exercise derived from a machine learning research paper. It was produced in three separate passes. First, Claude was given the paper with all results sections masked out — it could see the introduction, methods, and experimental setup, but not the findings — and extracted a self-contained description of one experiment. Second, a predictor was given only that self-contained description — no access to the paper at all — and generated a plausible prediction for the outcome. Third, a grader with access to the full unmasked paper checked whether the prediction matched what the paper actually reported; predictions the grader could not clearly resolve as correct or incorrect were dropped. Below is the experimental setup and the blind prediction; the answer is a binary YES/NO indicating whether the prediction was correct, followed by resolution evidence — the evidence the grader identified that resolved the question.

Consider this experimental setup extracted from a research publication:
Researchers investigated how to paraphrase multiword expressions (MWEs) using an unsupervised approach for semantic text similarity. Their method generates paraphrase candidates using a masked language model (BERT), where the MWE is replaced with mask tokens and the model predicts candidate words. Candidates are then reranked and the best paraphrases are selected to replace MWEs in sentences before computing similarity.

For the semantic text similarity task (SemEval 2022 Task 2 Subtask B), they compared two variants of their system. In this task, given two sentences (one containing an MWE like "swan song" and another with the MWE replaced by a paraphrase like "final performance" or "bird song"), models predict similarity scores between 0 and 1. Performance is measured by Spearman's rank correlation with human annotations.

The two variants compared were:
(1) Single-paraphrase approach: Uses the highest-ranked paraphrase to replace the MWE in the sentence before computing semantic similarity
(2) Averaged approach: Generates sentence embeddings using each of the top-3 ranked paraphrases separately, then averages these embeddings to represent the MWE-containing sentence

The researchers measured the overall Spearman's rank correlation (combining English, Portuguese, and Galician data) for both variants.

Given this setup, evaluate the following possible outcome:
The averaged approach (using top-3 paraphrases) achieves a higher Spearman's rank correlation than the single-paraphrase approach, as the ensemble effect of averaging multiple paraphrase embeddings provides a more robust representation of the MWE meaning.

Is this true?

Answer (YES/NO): YES